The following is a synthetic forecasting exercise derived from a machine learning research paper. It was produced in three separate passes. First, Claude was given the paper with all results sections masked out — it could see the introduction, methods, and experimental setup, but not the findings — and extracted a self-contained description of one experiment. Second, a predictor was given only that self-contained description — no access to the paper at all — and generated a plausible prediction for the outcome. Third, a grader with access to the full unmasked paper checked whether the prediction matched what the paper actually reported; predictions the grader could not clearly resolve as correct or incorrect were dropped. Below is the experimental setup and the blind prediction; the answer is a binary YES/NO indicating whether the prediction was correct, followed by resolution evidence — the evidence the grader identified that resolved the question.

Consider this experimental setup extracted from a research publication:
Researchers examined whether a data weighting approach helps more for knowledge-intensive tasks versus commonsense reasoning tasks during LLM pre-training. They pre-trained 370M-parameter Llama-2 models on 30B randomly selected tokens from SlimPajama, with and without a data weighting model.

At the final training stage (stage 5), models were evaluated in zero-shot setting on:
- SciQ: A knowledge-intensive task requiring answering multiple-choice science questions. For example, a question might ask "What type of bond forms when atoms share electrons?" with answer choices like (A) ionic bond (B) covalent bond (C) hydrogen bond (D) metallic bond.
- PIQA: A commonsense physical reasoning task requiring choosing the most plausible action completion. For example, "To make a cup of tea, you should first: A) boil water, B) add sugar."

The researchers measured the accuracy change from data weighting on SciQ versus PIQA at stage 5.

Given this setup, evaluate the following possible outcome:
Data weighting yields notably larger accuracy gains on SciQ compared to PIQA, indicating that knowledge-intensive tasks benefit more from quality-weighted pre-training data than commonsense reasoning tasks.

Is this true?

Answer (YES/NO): NO